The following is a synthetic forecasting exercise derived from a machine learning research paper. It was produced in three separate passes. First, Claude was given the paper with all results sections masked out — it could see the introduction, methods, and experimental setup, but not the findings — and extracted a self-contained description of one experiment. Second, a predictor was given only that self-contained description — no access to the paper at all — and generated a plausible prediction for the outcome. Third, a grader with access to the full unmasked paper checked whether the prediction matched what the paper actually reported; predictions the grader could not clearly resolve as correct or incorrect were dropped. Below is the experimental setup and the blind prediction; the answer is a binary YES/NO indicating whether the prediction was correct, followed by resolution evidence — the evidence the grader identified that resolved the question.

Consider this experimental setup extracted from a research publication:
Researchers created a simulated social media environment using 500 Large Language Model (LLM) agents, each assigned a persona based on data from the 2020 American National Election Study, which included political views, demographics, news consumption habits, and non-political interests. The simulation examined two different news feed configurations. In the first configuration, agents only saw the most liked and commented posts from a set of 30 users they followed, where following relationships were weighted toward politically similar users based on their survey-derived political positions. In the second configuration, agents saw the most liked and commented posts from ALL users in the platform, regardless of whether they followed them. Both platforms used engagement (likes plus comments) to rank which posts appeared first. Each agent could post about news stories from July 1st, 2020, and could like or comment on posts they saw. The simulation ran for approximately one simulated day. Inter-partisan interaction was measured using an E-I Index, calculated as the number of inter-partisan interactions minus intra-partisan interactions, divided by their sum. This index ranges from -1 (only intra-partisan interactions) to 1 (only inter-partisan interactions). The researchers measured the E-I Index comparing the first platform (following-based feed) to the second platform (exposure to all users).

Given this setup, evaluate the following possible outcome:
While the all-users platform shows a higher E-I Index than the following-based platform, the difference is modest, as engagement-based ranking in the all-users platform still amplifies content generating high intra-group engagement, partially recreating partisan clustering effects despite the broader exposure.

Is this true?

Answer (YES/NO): NO